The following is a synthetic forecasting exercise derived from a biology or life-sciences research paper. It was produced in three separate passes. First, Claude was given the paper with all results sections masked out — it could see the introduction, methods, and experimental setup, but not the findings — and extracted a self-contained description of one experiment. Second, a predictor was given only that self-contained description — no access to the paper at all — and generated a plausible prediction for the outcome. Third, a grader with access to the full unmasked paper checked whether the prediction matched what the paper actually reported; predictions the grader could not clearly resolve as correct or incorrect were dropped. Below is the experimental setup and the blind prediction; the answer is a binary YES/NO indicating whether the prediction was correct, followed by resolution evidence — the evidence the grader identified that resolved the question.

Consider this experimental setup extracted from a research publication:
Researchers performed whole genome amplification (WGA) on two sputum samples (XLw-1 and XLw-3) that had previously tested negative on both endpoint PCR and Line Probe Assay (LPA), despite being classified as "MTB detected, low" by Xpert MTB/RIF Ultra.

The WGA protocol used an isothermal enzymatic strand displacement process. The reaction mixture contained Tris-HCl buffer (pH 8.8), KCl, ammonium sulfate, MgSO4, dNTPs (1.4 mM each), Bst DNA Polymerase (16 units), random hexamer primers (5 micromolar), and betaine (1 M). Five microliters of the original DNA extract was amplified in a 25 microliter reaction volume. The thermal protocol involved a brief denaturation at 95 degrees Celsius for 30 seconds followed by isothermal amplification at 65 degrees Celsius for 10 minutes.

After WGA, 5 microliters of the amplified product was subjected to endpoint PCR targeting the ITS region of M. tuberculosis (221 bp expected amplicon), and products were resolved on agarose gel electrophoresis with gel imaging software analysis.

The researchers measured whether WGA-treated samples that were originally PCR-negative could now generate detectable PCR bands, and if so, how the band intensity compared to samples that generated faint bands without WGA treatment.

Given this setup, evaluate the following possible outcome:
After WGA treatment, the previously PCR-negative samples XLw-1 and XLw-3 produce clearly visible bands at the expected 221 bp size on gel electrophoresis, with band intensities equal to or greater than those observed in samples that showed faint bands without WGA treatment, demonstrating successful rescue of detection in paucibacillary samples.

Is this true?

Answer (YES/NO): YES